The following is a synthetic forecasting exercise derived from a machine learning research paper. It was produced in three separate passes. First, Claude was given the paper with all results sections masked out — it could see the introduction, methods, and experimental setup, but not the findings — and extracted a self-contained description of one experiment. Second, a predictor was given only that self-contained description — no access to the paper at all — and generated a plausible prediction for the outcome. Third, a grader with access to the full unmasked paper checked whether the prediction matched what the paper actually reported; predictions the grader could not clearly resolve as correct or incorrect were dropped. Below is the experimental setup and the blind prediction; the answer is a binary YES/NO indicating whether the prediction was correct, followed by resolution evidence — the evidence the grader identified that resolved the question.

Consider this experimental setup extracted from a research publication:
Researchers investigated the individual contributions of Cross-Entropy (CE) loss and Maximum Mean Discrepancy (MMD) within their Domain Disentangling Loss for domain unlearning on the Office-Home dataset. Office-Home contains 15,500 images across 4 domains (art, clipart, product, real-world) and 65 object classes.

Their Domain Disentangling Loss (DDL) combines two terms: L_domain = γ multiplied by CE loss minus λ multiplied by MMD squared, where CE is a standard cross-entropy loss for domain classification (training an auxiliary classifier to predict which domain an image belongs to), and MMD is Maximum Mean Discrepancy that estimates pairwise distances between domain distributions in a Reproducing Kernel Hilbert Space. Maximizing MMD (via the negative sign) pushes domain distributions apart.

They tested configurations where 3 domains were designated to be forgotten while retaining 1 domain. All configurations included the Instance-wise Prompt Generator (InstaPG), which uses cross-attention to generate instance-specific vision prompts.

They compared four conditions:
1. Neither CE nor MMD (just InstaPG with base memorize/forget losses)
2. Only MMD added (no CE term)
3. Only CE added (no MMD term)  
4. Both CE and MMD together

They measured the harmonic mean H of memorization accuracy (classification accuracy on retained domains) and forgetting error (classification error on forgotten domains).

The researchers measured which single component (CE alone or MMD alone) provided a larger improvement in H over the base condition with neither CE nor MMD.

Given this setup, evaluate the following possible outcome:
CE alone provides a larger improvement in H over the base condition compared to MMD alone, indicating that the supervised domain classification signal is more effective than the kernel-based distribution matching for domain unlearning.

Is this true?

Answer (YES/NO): YES